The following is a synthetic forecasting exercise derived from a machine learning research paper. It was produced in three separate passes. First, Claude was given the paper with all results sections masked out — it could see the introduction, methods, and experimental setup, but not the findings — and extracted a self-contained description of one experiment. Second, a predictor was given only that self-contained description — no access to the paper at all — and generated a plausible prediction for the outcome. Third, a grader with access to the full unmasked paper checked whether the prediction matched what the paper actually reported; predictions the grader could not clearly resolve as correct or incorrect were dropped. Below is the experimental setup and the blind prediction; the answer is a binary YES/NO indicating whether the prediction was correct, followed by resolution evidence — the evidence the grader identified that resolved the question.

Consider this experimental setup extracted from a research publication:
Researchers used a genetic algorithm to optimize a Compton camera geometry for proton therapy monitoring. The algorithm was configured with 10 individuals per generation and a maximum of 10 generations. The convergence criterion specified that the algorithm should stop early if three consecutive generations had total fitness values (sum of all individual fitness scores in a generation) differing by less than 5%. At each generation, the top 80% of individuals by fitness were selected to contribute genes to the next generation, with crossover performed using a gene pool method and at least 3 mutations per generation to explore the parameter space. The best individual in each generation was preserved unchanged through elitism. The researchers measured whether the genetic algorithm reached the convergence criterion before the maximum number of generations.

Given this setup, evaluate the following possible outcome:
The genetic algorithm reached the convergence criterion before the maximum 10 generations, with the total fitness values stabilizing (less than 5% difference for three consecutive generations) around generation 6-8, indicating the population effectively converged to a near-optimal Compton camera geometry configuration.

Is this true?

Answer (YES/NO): NO